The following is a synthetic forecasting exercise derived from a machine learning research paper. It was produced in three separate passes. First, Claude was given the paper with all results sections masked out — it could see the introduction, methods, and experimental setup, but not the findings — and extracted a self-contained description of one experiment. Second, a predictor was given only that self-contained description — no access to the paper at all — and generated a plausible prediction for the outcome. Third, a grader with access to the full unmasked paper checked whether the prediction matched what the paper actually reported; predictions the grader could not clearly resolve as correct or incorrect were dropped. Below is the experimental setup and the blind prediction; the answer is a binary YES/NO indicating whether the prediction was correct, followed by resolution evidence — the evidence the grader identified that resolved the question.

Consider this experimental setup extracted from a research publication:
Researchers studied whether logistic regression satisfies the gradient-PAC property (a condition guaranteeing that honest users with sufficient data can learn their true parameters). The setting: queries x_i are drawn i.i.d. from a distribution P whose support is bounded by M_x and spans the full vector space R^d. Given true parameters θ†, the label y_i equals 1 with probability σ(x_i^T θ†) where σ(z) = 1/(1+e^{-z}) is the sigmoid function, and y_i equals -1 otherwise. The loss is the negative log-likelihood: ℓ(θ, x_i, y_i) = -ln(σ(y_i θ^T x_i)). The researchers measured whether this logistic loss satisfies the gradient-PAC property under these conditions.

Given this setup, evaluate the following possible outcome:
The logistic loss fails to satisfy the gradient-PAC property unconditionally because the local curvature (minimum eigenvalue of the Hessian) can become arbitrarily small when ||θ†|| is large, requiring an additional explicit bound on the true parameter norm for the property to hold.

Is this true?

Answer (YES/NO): NO